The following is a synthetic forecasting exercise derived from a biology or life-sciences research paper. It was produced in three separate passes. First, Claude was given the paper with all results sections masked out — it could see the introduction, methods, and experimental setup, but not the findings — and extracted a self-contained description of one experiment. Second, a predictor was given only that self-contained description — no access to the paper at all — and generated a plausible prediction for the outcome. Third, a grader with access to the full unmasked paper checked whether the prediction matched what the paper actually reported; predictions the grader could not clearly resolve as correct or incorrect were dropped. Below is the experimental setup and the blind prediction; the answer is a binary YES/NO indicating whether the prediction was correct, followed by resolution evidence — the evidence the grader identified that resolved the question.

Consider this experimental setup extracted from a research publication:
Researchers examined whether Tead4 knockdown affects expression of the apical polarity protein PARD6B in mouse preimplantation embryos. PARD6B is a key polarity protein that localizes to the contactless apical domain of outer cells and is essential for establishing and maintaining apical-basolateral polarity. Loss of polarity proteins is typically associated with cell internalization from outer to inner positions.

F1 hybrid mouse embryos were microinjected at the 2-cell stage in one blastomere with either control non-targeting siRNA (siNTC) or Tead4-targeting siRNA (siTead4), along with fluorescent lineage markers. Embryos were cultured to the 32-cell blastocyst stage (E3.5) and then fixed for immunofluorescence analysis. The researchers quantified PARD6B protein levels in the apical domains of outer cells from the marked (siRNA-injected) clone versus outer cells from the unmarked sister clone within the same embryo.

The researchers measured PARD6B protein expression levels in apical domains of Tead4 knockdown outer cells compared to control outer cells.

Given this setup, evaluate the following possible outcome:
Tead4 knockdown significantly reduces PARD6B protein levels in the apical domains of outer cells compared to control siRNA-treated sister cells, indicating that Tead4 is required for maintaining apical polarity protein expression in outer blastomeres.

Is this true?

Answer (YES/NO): YES